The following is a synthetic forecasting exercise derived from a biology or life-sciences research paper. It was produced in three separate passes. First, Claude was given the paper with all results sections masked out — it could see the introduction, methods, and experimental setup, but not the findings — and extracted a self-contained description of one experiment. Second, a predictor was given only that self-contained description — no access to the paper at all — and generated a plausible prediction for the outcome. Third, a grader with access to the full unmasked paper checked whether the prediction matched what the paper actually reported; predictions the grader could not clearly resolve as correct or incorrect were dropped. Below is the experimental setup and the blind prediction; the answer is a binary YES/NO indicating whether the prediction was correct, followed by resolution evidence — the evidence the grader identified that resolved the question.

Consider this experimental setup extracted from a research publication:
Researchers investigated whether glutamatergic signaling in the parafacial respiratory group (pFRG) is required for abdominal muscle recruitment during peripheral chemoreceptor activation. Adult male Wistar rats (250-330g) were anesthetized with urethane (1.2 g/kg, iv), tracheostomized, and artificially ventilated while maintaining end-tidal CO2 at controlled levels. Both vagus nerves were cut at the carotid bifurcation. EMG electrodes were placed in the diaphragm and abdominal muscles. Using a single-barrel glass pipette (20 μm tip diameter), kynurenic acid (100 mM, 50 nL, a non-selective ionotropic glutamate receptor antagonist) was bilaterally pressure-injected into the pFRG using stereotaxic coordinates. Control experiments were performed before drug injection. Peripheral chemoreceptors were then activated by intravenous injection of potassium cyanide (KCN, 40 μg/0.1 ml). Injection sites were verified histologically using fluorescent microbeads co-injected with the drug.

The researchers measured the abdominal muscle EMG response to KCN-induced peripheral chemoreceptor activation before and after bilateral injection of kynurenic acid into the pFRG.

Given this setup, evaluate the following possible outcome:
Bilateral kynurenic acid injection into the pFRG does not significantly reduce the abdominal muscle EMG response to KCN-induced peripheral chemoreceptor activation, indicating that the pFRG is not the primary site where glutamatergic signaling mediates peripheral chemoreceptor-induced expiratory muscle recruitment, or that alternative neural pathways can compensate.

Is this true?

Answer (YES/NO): NO